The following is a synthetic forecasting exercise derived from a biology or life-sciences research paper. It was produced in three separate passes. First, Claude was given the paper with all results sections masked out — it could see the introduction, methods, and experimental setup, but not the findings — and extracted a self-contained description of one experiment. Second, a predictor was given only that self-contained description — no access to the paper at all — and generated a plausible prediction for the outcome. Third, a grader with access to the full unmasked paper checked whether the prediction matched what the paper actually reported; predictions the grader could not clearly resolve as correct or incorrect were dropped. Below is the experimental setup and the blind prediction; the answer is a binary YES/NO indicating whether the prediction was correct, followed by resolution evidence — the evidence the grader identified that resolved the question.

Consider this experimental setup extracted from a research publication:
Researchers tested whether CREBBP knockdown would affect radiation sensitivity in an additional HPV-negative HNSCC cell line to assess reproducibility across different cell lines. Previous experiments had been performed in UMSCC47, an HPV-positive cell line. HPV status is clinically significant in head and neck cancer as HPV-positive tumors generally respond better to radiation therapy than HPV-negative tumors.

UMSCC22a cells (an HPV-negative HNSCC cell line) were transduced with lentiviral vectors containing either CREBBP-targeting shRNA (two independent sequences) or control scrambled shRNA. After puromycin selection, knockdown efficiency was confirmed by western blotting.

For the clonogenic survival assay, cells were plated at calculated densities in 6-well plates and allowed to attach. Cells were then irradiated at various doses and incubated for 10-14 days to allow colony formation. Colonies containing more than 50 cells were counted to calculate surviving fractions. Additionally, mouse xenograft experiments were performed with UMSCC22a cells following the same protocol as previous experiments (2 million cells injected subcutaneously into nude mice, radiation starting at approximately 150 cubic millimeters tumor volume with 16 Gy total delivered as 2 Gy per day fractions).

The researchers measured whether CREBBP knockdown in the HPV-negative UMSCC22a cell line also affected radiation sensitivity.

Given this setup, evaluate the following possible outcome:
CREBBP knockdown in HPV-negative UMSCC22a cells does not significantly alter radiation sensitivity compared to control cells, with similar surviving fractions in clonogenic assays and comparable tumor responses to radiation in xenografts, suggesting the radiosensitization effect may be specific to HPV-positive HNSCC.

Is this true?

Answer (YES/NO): NO